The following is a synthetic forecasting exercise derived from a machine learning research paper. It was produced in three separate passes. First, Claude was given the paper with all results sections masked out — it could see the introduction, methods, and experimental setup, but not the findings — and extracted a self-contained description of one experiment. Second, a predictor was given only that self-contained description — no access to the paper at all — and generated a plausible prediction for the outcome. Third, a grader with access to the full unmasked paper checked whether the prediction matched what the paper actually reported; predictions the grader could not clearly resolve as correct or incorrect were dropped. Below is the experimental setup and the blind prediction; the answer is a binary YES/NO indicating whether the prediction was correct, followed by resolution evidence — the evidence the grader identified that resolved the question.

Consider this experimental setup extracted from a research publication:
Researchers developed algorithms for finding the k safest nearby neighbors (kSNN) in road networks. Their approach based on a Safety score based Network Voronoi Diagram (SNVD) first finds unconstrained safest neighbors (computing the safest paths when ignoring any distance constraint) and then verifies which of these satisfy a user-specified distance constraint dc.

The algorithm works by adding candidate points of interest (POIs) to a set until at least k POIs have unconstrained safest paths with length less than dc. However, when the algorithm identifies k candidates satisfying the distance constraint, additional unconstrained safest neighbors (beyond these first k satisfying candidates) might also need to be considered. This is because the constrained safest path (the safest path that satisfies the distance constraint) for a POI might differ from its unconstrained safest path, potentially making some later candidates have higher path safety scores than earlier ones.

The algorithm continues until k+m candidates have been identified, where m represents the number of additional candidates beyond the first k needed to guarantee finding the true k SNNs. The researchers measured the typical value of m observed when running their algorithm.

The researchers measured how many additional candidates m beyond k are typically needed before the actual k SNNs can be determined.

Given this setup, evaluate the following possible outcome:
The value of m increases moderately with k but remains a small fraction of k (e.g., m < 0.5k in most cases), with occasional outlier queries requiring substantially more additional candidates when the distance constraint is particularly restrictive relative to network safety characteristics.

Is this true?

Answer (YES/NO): NO